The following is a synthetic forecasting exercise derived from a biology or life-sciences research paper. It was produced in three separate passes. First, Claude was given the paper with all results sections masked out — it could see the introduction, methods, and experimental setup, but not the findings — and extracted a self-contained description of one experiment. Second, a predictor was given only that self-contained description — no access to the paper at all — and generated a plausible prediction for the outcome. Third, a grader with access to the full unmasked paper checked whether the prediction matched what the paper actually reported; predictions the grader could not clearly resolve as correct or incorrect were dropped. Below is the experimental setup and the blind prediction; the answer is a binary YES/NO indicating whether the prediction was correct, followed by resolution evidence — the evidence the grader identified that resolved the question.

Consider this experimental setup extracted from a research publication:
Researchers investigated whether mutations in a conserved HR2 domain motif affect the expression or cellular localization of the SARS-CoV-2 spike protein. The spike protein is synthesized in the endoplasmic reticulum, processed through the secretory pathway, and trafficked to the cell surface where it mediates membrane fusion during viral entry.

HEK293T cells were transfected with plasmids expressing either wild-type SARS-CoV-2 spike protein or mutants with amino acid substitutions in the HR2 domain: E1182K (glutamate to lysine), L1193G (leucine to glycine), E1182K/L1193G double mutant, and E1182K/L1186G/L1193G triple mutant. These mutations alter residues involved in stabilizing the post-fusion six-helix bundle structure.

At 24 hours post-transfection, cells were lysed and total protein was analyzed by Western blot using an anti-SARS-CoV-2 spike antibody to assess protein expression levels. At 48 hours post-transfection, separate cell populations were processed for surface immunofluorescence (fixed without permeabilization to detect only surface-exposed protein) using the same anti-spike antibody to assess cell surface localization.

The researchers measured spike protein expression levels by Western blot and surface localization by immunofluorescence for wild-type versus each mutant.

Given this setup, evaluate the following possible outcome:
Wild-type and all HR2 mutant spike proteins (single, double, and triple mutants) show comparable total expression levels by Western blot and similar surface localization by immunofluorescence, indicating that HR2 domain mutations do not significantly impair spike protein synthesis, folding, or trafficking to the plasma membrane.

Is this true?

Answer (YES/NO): YES